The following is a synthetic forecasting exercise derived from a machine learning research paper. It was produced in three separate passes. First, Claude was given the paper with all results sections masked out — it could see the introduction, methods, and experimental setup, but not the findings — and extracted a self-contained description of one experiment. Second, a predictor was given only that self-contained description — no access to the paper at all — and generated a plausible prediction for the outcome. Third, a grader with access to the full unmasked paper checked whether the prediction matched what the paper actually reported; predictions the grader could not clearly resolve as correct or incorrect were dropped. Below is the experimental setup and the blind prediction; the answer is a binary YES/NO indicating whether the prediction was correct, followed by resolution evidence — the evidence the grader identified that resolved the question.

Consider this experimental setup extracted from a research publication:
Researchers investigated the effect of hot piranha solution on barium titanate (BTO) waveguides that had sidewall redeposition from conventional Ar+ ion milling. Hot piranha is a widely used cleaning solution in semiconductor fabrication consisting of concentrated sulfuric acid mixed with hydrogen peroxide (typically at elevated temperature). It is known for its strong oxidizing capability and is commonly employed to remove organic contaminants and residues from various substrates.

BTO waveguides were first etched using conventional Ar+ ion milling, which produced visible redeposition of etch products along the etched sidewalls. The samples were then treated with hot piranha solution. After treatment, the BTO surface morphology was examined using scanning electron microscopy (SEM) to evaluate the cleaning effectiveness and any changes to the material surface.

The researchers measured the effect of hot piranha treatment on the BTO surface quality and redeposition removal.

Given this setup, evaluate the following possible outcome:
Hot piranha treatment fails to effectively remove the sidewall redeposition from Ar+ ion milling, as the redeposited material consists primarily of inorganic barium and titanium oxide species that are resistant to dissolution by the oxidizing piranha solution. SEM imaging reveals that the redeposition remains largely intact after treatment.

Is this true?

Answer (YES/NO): NO